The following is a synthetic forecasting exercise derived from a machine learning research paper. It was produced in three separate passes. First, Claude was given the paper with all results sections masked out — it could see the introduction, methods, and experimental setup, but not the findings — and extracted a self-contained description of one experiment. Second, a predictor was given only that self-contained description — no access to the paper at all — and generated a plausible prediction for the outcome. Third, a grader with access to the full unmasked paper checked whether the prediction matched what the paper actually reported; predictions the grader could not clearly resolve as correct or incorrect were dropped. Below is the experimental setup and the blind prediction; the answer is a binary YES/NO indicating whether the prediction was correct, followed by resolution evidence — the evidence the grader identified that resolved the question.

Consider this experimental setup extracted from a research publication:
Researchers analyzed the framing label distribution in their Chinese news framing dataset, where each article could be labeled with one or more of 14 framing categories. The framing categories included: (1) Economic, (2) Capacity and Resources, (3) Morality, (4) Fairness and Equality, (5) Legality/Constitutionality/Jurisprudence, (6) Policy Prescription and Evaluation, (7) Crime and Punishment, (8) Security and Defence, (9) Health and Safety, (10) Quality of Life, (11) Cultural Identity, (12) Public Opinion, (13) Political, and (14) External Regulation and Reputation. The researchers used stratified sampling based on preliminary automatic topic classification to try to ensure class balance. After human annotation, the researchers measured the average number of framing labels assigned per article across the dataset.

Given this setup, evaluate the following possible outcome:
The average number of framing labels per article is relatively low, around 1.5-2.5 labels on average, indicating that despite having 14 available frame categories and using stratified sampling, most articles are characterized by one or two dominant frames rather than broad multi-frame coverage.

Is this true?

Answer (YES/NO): NO